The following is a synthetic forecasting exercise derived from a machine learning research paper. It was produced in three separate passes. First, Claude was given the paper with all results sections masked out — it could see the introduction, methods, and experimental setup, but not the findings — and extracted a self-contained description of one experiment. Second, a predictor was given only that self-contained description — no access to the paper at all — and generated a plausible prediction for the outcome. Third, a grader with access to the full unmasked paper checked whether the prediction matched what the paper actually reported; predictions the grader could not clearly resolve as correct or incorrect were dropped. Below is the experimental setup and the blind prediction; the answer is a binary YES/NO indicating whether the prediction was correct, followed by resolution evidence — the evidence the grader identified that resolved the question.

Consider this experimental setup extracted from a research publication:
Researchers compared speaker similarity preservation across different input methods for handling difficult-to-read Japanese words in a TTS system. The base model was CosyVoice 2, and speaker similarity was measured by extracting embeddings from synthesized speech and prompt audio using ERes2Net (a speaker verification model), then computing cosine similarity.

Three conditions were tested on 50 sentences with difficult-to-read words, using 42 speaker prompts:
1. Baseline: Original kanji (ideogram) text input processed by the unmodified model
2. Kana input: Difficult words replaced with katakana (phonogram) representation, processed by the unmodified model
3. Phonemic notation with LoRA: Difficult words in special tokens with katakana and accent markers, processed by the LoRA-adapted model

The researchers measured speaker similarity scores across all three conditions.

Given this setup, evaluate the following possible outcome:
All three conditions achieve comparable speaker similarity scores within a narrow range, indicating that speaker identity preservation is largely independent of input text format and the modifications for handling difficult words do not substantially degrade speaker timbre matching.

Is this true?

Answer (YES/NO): YES